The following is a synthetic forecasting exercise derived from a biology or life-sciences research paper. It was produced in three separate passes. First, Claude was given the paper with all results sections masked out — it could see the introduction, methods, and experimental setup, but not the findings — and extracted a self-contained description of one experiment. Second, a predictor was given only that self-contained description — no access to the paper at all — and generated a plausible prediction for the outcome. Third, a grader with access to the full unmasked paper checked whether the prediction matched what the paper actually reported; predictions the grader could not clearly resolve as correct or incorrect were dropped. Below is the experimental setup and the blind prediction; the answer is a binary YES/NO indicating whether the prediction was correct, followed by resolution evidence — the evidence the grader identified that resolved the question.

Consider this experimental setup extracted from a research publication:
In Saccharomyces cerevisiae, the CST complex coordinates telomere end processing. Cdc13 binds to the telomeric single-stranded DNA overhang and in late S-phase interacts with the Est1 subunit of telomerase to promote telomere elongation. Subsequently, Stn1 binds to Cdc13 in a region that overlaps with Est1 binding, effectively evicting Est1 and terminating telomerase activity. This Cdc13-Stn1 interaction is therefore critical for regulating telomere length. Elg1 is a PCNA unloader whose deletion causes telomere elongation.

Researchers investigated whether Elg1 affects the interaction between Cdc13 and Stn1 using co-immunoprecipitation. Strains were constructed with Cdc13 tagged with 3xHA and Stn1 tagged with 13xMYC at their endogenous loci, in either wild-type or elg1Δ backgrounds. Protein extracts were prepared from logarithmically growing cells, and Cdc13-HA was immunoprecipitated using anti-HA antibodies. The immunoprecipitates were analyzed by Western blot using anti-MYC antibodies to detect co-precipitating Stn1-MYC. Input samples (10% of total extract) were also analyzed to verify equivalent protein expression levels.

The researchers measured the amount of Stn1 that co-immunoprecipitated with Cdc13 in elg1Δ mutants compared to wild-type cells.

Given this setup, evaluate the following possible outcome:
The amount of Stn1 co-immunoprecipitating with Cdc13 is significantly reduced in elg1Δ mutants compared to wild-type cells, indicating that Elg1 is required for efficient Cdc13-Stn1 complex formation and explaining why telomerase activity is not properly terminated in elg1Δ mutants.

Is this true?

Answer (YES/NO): YES